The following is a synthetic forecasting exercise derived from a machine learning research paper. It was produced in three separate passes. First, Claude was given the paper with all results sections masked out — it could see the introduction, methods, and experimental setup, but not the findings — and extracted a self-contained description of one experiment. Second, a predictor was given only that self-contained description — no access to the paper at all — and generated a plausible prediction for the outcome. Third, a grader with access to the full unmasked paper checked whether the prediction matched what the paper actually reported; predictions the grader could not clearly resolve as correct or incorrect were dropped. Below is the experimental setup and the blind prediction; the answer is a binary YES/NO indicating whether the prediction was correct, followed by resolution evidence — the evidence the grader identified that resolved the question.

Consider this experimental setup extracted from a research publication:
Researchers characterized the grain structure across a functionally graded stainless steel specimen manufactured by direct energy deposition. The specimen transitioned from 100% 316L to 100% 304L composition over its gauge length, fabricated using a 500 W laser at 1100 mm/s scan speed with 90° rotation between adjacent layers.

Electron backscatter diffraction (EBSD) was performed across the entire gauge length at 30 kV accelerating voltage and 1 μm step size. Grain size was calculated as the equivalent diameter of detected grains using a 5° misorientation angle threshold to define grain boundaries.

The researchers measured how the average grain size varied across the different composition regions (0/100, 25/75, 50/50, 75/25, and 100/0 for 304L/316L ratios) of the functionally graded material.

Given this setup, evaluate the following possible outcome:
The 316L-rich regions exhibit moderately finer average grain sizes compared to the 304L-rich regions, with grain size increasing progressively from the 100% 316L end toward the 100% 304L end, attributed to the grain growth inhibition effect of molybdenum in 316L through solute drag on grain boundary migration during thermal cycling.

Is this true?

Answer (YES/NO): NO